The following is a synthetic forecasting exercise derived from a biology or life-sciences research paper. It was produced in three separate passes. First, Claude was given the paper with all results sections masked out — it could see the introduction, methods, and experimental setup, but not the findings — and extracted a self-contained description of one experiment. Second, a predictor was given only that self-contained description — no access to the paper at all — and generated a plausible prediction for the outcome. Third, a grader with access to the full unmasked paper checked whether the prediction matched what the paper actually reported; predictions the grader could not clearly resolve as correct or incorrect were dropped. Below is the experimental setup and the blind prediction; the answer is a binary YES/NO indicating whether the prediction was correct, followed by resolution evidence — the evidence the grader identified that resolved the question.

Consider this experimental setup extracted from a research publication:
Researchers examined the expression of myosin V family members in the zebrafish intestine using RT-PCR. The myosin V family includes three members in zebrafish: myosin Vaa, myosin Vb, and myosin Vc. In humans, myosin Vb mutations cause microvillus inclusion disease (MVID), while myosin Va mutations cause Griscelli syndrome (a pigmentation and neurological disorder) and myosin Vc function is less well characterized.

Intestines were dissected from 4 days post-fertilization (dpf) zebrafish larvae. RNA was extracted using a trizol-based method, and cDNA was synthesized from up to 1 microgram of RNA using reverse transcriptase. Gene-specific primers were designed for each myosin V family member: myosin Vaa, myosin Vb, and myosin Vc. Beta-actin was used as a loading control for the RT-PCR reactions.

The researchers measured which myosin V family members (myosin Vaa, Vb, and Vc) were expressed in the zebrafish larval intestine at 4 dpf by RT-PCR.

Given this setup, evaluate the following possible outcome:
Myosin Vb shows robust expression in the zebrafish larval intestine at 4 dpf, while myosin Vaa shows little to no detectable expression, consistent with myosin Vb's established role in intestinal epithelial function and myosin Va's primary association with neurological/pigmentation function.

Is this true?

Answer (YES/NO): NO